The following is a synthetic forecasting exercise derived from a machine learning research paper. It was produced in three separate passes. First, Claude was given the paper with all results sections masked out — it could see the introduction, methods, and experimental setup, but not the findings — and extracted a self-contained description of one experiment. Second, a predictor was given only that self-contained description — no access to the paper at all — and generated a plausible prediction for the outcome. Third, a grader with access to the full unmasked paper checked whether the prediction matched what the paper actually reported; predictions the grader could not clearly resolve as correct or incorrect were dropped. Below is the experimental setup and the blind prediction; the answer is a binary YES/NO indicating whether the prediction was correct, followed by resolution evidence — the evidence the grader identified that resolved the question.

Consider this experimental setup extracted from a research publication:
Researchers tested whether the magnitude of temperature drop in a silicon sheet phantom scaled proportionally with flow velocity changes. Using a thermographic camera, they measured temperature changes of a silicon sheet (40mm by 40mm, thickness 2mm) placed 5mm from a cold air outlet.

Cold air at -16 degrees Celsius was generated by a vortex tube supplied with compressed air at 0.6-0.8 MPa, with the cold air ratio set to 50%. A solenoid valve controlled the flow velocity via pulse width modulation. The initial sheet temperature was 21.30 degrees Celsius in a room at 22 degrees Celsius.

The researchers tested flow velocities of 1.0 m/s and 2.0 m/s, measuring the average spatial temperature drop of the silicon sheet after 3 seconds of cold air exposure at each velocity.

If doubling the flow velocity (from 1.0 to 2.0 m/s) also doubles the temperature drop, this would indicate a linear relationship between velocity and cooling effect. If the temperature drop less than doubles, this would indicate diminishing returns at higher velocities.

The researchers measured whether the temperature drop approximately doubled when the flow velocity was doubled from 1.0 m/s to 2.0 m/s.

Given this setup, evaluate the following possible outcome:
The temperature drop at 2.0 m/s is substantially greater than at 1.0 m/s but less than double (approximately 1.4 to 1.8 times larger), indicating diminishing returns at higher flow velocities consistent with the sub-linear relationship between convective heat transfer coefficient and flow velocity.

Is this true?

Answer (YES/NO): NO